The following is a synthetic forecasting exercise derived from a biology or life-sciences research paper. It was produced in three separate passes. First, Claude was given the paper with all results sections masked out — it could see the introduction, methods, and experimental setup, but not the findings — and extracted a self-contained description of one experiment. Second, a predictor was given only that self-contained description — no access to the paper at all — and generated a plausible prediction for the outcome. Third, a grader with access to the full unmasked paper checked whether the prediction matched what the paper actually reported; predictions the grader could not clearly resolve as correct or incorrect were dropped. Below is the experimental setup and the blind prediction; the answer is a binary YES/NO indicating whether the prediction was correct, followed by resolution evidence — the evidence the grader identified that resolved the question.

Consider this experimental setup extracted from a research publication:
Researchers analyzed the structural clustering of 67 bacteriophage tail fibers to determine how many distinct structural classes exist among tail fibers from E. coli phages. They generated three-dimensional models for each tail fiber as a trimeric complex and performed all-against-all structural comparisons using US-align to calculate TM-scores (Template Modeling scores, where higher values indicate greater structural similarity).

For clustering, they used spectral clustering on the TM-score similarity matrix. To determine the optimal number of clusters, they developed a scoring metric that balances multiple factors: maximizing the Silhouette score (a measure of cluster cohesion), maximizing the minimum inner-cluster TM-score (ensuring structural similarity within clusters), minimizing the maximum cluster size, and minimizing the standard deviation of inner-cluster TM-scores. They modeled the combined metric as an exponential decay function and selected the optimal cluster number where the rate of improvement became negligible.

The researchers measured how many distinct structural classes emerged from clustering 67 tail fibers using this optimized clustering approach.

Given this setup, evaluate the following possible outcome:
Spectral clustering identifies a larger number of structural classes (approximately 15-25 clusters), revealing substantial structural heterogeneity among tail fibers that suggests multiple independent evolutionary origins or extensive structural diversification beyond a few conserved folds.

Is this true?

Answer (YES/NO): YES